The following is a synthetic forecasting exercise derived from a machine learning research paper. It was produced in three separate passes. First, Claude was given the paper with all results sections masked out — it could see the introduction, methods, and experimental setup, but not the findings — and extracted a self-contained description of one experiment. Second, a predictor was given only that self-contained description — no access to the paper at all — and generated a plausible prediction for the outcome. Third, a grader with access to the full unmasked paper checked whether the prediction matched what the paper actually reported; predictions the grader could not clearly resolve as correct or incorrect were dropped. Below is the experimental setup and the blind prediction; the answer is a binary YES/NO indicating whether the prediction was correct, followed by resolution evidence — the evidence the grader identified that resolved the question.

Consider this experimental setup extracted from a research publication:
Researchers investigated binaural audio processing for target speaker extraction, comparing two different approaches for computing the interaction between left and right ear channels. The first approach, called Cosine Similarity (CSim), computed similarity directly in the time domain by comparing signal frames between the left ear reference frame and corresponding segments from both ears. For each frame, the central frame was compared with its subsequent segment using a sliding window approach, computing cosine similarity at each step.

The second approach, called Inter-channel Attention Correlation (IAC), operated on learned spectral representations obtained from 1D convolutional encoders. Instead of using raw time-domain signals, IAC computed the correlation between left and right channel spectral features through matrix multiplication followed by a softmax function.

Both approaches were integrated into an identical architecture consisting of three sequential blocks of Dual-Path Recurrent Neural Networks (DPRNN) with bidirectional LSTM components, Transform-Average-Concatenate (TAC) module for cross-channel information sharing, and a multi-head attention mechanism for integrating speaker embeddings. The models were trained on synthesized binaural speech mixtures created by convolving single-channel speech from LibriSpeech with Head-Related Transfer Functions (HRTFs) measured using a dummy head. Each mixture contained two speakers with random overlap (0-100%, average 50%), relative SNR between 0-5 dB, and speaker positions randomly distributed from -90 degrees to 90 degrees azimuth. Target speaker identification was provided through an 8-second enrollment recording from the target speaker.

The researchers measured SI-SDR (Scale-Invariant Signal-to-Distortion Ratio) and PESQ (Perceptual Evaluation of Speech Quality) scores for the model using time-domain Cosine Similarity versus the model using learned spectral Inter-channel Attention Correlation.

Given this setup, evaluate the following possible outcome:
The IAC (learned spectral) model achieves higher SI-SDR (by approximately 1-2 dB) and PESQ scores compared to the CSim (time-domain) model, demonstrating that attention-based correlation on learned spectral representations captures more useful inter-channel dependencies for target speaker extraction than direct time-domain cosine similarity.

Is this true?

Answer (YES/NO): NO